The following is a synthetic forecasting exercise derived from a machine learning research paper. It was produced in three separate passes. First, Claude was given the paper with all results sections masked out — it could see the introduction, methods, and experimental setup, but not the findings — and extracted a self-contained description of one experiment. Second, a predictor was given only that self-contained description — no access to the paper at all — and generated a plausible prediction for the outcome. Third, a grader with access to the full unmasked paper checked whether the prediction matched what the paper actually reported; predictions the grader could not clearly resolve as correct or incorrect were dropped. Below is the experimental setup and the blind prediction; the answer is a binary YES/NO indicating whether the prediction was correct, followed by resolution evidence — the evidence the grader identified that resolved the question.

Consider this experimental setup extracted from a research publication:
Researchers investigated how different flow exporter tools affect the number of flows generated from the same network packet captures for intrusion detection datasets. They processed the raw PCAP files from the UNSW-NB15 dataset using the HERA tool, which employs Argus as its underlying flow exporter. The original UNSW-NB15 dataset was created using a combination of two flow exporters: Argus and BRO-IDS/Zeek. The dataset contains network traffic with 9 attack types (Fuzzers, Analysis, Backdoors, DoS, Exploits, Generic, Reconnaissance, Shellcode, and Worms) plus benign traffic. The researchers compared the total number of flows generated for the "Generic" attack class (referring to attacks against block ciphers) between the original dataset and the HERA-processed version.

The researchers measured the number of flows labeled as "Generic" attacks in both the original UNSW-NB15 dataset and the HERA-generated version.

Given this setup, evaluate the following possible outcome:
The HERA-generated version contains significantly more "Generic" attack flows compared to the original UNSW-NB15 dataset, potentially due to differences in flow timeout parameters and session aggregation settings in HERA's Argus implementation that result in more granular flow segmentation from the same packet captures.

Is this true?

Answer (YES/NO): NO